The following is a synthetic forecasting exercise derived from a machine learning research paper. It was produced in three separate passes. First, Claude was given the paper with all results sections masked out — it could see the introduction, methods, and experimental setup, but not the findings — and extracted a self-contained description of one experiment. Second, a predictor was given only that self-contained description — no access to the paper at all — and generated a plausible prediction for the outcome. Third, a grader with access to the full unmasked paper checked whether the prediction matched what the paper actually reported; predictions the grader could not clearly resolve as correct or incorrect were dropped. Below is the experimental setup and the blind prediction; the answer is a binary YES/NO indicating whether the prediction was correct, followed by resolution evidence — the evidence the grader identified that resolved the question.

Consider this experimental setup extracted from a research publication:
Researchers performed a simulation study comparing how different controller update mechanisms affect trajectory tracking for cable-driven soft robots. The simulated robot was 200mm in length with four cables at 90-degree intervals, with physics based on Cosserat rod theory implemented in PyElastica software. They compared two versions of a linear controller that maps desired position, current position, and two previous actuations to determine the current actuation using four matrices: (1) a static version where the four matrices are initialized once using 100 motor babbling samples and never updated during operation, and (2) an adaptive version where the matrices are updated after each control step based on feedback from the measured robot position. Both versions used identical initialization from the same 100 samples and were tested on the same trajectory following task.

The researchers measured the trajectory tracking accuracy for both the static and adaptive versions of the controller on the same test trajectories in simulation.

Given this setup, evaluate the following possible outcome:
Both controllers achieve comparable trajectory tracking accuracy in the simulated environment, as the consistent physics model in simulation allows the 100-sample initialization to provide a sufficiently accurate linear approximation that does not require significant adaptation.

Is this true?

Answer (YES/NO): YES